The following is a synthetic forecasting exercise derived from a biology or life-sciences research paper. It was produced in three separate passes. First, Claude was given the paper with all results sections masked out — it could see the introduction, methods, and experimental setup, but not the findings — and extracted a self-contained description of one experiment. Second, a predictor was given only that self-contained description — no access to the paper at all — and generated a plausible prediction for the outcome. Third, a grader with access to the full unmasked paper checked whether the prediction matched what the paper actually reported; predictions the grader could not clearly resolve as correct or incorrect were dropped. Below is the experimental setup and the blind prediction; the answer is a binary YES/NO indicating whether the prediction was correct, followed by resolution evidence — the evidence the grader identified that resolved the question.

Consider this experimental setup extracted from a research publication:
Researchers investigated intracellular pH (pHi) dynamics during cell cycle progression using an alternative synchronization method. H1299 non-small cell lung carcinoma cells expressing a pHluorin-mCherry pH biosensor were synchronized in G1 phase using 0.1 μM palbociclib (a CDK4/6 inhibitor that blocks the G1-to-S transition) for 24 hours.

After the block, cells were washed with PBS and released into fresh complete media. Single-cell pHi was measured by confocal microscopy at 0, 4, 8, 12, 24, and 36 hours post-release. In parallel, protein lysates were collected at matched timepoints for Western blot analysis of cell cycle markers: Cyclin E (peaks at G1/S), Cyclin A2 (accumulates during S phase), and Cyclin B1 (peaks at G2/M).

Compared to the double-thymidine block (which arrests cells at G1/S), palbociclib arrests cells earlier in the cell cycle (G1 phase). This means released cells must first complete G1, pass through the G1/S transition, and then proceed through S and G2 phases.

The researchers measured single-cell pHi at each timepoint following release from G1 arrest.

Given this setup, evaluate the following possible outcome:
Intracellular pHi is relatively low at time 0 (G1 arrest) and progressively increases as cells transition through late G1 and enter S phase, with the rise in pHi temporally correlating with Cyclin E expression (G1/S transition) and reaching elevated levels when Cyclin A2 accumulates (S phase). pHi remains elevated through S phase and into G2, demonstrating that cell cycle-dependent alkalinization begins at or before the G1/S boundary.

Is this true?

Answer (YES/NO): NO